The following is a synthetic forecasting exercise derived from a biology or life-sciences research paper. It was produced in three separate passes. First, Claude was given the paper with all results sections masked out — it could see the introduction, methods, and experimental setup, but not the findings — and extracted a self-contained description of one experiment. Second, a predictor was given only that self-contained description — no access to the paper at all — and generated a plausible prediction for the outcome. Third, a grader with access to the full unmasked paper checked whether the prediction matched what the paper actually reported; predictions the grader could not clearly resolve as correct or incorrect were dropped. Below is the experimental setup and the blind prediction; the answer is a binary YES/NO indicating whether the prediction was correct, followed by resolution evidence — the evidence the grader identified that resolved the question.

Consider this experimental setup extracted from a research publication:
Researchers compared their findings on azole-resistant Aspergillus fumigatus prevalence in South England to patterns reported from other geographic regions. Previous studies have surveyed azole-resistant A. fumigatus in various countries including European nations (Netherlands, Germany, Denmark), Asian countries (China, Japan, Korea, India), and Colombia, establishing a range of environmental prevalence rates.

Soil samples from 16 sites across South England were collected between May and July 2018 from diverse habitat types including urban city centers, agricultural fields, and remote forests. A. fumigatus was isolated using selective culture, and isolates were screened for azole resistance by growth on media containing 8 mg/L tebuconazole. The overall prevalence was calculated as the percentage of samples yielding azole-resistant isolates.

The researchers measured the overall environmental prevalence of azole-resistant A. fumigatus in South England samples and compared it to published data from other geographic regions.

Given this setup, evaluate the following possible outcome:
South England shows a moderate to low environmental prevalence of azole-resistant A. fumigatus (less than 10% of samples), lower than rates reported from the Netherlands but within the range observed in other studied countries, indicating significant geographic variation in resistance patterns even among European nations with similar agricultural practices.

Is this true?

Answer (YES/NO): YES